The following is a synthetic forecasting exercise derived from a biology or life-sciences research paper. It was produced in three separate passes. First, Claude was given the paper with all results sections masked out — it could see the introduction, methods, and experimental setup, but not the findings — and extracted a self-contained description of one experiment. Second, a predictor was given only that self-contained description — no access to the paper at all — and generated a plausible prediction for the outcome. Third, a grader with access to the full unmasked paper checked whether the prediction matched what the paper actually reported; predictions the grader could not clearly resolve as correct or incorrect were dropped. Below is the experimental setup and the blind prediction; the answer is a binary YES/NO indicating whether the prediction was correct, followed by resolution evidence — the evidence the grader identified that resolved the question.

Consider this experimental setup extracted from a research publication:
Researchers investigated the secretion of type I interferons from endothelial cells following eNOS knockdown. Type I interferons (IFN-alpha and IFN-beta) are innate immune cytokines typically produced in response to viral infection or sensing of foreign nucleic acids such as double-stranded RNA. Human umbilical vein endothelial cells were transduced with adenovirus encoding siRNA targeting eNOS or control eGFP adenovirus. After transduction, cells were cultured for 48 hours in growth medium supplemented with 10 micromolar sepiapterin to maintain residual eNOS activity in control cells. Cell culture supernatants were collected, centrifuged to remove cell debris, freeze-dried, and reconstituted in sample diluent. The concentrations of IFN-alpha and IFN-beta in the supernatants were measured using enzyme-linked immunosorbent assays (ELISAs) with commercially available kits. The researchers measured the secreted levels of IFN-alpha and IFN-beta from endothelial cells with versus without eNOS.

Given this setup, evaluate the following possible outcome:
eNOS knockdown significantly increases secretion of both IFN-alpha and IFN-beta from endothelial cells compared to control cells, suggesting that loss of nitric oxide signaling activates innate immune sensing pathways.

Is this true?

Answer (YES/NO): YES